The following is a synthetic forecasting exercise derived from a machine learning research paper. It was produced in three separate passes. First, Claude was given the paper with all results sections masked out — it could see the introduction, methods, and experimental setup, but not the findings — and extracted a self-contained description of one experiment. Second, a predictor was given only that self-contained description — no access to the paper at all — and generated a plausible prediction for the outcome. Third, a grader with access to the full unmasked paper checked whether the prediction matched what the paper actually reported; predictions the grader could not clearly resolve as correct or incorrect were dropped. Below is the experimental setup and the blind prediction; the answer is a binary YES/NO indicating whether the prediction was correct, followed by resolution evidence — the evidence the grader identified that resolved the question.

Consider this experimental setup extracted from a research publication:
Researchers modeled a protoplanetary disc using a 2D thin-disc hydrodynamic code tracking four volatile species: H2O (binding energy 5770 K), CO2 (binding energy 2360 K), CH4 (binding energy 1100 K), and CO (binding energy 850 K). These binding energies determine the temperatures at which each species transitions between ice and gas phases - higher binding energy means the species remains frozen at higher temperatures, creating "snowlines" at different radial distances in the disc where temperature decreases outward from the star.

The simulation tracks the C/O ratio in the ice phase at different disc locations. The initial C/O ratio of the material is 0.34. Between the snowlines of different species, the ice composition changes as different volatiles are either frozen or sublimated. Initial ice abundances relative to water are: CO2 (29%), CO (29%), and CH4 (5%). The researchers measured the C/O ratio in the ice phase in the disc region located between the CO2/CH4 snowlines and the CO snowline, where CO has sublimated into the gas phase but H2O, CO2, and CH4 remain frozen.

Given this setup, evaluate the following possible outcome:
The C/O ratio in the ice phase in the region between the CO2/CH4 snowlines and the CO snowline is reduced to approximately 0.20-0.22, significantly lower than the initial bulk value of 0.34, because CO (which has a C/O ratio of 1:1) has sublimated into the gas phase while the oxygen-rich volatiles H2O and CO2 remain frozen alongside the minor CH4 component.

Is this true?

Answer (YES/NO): NO